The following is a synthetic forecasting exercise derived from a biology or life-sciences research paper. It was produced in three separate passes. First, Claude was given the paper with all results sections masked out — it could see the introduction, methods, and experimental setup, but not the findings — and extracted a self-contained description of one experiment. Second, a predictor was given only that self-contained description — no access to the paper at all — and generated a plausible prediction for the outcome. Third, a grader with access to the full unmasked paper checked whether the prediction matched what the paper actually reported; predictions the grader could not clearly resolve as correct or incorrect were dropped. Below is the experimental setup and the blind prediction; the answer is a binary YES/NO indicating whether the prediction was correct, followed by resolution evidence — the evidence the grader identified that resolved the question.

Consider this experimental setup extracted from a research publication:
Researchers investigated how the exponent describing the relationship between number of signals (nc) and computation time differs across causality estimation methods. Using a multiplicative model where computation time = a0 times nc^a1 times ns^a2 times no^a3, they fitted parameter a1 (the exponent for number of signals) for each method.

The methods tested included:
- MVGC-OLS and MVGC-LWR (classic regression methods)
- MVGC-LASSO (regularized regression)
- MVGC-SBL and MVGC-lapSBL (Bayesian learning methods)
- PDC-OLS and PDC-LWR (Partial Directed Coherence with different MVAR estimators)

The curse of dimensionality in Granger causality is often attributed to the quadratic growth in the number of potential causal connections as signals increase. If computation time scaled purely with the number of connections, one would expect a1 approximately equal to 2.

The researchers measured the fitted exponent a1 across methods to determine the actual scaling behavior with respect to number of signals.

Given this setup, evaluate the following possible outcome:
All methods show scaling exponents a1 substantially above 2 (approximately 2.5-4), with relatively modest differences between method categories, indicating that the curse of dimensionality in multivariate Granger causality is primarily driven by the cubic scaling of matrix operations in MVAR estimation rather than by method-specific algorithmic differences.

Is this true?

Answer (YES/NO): NO